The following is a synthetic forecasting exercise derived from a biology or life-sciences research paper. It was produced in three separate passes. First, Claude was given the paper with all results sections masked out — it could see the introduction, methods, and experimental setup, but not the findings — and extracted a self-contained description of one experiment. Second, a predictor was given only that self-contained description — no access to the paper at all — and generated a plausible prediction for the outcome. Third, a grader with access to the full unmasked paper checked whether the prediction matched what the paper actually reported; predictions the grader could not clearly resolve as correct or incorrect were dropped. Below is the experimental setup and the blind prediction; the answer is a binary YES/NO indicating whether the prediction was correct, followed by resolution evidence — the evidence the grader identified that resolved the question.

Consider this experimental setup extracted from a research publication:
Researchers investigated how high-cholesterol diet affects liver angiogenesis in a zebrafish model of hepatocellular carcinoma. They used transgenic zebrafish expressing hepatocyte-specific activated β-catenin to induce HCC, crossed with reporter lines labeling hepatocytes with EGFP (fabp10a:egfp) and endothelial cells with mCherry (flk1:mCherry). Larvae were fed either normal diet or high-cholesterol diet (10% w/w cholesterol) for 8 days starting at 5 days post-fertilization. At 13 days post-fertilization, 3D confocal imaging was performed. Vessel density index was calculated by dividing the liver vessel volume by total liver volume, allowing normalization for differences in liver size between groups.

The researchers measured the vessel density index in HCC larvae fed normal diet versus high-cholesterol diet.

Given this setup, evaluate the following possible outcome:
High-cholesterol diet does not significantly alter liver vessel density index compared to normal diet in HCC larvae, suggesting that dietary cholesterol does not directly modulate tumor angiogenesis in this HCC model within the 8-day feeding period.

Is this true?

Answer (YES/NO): NO